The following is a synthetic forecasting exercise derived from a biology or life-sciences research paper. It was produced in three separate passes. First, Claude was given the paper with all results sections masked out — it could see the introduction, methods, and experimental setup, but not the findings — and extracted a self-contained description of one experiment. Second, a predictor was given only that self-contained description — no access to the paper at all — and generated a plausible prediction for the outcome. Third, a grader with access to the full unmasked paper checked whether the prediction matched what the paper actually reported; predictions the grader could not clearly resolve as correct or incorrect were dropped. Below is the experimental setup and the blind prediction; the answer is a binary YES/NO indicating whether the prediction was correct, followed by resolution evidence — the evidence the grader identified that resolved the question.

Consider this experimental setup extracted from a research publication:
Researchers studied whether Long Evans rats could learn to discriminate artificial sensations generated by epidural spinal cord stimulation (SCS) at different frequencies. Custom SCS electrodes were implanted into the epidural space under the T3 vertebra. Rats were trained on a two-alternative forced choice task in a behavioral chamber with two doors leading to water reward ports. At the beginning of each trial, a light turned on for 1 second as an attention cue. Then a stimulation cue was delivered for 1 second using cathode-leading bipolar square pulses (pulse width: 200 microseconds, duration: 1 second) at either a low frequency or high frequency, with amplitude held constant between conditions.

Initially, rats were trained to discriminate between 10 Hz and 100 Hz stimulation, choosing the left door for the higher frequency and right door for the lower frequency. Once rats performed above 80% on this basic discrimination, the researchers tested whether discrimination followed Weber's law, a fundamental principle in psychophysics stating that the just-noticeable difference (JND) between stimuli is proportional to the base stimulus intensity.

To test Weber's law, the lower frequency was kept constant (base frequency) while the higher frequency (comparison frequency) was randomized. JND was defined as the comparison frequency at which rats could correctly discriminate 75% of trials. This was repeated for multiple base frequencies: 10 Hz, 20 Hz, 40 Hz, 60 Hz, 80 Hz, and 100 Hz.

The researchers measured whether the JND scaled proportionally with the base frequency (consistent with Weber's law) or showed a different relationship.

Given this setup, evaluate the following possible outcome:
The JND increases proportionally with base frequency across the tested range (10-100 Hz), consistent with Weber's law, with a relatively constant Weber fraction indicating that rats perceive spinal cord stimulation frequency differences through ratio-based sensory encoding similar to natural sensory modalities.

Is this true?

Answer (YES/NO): YES